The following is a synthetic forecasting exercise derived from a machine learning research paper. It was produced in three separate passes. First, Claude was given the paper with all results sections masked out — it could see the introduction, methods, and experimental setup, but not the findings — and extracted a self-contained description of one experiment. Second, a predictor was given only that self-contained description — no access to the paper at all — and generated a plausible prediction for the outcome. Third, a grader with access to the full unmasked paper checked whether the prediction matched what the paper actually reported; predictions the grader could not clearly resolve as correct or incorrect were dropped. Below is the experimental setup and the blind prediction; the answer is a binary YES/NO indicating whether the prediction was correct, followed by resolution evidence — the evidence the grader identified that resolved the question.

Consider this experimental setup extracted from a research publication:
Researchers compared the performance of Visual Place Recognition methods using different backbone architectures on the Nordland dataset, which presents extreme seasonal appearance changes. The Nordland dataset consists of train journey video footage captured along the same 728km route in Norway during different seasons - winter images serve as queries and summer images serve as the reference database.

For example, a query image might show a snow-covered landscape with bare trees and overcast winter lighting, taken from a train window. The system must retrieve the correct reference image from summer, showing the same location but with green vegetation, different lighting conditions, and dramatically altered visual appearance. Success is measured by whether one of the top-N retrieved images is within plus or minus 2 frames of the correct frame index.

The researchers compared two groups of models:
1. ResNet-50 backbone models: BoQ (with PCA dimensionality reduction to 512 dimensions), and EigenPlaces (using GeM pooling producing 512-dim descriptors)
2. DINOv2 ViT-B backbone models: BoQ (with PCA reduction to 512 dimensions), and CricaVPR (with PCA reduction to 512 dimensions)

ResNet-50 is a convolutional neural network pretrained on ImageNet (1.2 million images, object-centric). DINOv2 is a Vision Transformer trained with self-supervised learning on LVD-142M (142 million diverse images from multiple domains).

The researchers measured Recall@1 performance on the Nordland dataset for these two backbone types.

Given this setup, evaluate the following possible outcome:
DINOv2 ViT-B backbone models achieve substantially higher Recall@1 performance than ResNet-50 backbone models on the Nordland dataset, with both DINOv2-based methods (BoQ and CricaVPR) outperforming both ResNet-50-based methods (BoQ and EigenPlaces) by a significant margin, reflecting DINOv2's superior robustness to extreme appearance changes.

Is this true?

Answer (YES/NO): YES